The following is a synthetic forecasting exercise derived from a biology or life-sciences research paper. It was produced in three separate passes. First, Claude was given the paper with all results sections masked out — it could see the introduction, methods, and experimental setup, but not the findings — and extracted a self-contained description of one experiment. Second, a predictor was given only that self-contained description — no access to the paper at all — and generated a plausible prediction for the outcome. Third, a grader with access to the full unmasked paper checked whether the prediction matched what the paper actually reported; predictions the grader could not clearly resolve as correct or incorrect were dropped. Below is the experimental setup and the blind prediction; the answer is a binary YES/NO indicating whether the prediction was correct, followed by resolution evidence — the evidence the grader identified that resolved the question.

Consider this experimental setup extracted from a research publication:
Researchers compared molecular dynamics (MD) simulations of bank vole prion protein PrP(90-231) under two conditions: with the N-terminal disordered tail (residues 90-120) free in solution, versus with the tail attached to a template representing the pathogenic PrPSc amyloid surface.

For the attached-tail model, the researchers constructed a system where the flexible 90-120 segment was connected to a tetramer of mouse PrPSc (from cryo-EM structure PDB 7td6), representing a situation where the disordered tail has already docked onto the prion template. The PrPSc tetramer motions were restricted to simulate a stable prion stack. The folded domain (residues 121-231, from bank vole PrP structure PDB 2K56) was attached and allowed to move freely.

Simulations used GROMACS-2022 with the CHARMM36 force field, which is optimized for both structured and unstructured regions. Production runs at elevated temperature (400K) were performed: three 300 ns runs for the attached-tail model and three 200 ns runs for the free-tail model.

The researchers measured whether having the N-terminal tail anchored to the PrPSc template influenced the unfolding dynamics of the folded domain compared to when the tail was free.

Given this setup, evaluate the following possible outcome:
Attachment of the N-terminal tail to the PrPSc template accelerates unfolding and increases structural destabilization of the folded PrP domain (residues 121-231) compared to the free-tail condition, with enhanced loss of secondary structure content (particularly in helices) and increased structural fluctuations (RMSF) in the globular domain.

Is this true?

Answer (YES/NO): NO